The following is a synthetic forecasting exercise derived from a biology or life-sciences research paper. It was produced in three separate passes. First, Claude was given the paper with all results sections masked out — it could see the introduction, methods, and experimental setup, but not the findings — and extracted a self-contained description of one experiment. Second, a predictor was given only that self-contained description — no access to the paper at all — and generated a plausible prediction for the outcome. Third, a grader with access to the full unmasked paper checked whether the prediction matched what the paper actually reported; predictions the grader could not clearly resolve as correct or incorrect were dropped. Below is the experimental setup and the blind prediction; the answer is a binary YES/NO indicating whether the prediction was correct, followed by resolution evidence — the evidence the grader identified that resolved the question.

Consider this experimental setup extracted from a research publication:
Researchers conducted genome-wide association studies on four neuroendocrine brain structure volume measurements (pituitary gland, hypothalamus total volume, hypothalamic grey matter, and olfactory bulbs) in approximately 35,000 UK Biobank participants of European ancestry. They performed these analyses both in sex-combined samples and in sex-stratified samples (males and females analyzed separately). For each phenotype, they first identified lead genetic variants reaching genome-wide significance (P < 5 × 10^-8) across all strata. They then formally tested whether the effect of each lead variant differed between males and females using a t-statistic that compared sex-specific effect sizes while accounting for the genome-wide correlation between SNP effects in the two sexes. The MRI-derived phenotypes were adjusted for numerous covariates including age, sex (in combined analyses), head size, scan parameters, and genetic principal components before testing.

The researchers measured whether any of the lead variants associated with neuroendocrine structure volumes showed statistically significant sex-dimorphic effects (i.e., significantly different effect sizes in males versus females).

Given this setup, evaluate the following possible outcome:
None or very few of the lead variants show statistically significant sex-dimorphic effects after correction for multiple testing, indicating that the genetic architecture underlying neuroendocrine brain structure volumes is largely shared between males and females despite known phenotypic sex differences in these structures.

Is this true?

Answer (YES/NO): YES